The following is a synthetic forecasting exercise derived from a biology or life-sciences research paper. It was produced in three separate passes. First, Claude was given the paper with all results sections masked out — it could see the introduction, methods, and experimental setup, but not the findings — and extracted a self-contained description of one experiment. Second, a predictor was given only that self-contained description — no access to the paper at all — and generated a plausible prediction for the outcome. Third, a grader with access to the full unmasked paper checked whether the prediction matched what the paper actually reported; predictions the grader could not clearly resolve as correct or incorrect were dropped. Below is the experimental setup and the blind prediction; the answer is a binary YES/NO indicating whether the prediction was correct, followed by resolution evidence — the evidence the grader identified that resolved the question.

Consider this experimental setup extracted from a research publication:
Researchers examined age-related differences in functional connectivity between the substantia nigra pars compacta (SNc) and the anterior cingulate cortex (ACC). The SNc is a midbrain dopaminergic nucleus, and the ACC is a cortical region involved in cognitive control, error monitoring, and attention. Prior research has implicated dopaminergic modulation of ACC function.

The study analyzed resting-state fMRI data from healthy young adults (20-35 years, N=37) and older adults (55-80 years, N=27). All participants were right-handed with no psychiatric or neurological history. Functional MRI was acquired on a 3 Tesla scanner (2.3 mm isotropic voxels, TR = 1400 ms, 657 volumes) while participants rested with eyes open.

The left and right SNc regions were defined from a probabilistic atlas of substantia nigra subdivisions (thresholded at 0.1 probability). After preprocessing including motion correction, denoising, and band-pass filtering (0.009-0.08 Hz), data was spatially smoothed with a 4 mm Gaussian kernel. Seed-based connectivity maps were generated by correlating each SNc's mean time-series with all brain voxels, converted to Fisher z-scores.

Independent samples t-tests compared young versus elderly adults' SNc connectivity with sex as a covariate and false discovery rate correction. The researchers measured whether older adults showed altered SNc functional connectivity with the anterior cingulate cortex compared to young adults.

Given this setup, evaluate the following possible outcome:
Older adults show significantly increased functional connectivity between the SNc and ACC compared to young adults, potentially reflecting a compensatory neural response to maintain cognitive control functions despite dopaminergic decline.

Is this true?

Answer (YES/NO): NO